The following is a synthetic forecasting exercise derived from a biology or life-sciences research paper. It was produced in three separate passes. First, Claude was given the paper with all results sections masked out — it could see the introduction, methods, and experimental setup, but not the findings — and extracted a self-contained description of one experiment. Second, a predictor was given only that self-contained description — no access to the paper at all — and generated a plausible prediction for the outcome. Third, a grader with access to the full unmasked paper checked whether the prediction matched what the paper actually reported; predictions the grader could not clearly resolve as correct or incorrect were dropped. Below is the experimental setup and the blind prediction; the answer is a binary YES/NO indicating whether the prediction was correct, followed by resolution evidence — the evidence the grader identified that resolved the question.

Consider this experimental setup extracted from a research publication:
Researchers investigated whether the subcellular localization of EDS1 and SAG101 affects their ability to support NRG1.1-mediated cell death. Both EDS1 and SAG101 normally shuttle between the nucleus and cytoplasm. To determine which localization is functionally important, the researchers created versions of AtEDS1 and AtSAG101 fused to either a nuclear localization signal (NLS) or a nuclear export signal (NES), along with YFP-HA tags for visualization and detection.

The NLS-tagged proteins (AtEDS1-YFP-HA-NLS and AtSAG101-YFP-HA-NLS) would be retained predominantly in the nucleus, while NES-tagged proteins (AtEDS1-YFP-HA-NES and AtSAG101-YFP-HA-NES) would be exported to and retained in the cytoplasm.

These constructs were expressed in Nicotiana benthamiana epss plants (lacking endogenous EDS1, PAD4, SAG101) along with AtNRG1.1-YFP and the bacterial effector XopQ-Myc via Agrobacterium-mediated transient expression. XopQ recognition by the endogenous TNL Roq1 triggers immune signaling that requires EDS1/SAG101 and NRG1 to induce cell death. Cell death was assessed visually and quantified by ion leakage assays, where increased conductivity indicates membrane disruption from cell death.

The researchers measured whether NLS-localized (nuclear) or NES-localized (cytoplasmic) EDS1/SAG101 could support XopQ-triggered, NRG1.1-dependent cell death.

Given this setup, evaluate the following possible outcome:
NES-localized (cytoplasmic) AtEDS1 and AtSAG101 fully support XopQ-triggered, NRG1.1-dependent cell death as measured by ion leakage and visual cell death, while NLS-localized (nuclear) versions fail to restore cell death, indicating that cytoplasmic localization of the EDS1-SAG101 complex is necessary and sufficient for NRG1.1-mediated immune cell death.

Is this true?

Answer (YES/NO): NO